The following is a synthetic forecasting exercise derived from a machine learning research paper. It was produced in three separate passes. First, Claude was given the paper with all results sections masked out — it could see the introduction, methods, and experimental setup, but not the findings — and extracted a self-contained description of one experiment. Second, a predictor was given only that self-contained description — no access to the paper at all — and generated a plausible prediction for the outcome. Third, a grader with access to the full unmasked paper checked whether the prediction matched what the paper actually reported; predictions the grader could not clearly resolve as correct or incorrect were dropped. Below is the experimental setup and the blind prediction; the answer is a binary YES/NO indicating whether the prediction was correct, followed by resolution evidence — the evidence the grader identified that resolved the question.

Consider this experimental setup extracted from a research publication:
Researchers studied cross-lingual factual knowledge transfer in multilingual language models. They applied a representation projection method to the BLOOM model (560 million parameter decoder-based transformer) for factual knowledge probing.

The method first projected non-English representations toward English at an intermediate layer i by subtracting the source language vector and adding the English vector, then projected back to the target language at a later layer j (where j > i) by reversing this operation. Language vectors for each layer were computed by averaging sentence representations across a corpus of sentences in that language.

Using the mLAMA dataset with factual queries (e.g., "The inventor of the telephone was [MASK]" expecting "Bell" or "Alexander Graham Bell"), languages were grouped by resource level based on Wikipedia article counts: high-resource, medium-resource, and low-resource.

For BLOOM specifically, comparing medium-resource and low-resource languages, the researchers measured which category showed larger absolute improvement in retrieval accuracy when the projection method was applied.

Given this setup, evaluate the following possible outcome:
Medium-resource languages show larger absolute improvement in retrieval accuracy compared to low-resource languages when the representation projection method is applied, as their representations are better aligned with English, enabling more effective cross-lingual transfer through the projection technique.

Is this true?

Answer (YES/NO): YES